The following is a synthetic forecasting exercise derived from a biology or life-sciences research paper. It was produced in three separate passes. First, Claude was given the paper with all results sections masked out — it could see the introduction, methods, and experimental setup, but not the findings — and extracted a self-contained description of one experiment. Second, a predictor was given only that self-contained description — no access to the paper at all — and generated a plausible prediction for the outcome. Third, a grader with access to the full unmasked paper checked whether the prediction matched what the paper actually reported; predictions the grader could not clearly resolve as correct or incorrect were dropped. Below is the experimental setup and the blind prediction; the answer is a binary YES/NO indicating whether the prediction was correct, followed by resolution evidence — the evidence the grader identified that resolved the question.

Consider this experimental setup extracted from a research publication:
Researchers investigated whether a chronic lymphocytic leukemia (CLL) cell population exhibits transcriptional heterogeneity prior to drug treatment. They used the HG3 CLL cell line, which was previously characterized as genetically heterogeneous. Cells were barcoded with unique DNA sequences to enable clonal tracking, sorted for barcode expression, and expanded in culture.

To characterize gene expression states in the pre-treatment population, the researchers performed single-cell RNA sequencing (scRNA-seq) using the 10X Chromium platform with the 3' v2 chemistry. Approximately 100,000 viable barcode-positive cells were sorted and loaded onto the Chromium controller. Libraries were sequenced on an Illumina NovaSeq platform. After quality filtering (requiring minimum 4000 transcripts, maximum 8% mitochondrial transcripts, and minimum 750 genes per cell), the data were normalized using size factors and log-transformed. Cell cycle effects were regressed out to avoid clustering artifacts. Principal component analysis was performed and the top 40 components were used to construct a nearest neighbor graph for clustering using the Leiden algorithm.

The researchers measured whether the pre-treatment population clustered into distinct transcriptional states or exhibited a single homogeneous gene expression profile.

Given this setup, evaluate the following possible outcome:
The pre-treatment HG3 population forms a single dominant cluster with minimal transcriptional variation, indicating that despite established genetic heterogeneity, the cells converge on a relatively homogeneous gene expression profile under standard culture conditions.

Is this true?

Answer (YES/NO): NO